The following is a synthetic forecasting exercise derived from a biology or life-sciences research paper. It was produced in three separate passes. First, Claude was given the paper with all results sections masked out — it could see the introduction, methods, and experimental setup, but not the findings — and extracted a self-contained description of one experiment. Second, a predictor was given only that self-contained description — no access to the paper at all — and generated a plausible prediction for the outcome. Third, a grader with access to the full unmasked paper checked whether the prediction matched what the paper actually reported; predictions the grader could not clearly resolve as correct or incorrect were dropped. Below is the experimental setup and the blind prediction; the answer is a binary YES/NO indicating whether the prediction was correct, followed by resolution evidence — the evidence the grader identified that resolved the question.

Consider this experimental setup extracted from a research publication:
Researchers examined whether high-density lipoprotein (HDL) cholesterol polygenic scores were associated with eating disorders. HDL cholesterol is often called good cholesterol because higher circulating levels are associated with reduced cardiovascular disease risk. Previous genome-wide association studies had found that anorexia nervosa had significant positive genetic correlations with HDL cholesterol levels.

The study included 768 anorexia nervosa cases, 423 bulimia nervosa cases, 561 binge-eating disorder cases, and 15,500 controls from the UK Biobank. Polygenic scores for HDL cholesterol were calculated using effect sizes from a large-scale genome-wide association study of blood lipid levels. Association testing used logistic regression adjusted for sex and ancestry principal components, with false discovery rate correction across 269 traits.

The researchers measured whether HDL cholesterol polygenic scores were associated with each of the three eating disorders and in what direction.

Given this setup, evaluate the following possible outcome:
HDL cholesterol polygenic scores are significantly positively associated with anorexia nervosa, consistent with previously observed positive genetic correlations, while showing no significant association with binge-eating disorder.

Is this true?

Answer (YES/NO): NO